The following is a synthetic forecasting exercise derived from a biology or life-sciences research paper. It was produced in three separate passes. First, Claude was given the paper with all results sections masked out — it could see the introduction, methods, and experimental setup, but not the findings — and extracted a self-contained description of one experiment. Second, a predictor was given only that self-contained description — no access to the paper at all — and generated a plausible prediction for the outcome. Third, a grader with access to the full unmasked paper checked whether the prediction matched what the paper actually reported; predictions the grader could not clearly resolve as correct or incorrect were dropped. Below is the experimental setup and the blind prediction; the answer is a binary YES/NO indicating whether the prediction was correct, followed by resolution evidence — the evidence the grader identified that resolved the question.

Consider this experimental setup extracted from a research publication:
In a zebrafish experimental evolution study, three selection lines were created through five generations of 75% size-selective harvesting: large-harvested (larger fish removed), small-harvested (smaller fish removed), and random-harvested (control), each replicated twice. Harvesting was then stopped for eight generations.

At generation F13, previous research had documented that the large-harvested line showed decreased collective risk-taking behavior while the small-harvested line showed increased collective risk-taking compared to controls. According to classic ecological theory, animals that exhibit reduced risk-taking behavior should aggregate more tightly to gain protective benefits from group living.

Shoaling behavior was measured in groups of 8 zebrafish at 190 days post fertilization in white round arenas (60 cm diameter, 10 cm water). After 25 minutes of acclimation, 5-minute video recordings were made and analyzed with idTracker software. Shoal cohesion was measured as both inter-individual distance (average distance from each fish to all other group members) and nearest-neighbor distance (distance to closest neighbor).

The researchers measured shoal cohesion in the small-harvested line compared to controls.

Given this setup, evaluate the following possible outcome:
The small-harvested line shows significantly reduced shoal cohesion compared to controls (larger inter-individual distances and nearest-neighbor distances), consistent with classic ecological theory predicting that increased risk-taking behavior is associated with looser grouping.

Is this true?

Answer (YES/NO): NO